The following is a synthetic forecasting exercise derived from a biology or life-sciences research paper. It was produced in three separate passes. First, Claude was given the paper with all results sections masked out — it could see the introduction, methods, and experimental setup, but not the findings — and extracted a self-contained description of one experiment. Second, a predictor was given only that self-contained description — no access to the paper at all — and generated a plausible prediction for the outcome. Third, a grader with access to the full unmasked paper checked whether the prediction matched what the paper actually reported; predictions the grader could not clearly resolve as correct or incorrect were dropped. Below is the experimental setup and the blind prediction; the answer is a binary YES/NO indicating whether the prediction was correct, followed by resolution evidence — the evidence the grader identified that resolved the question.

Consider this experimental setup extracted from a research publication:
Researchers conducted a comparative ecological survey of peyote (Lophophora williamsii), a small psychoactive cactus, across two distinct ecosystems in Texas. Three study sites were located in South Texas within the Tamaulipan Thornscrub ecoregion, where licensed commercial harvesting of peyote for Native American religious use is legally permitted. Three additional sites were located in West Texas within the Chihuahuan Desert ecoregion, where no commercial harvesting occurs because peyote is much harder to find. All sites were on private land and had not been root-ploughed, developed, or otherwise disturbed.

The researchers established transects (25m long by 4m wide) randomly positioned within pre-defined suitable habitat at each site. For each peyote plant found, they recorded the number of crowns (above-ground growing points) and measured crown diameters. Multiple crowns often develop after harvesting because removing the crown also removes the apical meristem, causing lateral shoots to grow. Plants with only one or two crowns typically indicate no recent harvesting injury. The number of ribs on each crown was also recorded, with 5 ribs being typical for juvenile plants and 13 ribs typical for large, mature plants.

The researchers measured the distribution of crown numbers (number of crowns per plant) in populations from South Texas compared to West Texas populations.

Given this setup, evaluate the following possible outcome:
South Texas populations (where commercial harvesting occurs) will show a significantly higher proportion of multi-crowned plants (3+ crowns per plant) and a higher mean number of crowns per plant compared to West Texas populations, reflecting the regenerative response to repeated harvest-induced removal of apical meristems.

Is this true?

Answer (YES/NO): NO